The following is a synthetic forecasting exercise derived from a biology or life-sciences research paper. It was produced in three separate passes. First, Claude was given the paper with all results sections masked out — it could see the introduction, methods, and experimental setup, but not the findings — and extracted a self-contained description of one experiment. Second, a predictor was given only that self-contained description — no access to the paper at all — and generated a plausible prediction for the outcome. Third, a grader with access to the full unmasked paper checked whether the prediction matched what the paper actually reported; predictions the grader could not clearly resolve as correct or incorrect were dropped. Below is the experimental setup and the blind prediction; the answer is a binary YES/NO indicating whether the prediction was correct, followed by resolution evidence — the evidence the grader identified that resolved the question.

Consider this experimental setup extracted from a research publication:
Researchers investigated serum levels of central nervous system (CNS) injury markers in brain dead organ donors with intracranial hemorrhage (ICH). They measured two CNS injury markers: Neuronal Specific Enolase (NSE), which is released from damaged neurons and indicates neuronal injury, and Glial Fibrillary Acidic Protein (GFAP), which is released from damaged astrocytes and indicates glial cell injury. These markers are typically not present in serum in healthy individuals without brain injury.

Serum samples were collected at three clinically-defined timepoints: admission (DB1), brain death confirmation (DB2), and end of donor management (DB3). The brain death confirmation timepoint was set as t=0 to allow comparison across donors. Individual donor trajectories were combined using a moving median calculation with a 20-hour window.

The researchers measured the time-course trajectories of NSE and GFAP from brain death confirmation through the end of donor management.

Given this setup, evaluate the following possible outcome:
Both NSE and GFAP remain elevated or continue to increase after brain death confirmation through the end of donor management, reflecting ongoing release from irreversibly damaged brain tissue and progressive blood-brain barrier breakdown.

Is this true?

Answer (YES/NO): YES